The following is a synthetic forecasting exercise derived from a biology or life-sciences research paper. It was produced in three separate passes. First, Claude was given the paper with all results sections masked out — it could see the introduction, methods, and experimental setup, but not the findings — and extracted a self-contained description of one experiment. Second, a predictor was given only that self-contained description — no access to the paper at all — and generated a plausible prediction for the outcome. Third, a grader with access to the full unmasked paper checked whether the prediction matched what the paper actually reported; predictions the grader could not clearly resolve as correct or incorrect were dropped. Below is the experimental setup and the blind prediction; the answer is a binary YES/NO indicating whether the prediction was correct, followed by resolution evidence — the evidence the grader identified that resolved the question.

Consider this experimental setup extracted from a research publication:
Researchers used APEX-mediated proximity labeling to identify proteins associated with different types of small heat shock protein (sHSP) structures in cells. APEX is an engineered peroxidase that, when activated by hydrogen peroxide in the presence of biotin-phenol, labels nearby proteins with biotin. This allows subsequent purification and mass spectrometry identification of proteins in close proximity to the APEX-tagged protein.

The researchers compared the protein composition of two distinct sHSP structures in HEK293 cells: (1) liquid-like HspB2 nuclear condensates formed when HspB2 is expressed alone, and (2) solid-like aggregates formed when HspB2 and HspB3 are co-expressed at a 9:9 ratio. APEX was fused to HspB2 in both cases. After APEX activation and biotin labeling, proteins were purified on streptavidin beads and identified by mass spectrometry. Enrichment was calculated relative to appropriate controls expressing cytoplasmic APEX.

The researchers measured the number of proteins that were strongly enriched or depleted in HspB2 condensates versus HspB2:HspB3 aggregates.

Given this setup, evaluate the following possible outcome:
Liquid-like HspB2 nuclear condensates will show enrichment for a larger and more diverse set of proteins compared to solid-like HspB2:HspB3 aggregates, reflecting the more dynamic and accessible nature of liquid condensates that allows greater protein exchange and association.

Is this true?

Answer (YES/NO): NO